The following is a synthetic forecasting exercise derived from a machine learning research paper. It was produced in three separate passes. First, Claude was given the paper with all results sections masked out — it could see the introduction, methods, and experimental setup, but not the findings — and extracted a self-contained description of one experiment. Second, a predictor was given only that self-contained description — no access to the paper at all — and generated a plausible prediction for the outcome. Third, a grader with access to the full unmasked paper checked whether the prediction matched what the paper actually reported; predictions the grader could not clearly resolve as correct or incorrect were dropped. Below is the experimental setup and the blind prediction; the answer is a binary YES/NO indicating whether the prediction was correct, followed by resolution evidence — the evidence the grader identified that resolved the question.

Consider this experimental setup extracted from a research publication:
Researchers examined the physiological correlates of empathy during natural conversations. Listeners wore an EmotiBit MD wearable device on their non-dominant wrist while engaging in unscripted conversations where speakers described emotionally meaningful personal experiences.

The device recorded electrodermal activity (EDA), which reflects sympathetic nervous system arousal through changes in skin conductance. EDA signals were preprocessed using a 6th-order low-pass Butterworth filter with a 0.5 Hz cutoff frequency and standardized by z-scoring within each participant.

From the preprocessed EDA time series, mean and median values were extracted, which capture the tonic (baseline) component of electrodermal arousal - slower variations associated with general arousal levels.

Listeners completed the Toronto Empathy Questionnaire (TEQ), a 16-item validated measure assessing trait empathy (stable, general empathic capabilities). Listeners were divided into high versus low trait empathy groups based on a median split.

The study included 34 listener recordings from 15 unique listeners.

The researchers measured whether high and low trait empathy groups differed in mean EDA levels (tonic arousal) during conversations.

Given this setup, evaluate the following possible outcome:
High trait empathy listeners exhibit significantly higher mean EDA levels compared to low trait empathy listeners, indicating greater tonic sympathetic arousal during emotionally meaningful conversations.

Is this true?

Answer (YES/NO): NO